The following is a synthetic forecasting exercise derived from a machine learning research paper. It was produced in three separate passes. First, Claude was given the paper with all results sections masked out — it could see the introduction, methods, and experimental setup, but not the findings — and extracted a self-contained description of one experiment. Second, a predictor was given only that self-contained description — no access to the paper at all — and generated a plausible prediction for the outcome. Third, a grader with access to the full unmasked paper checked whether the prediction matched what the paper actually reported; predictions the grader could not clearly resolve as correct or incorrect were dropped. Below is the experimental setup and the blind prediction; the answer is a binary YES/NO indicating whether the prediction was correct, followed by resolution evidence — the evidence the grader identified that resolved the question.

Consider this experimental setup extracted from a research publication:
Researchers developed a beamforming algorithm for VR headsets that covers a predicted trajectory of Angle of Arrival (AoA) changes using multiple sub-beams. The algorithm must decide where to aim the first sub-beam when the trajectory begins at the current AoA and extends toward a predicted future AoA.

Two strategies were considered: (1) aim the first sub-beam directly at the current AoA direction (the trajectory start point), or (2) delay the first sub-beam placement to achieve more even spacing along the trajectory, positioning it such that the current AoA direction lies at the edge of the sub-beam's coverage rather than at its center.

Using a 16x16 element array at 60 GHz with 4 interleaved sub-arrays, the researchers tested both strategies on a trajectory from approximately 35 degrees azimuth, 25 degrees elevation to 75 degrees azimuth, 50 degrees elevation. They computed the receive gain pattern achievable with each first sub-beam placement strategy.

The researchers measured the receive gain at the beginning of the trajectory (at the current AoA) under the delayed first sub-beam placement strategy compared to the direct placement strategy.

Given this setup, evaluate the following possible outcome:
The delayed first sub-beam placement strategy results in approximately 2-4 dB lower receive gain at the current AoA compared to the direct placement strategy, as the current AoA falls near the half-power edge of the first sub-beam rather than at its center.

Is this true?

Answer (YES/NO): NO